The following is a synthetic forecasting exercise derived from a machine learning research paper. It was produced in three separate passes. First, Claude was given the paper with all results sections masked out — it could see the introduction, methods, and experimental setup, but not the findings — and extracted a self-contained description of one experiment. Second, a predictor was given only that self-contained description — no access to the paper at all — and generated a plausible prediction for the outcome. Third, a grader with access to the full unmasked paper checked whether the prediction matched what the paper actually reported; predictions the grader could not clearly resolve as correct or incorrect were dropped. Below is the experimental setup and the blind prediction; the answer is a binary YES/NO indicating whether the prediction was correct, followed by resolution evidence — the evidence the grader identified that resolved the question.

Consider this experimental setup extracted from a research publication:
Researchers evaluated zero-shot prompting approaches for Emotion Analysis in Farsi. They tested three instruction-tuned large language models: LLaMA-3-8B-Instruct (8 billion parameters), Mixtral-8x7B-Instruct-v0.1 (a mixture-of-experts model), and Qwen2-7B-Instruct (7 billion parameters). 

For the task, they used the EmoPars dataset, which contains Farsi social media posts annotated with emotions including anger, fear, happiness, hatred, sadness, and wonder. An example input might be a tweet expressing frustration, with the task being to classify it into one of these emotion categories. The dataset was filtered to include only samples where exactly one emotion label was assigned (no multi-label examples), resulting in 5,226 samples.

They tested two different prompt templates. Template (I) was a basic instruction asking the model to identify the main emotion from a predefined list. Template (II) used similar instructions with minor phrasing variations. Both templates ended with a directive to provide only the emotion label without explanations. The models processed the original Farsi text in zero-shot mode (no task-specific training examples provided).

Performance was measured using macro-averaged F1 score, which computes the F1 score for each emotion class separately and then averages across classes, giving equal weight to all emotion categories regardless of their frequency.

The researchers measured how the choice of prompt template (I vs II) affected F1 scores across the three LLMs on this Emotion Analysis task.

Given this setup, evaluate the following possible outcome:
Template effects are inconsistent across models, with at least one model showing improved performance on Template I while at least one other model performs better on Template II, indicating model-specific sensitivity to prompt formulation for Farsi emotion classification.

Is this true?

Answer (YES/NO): YES